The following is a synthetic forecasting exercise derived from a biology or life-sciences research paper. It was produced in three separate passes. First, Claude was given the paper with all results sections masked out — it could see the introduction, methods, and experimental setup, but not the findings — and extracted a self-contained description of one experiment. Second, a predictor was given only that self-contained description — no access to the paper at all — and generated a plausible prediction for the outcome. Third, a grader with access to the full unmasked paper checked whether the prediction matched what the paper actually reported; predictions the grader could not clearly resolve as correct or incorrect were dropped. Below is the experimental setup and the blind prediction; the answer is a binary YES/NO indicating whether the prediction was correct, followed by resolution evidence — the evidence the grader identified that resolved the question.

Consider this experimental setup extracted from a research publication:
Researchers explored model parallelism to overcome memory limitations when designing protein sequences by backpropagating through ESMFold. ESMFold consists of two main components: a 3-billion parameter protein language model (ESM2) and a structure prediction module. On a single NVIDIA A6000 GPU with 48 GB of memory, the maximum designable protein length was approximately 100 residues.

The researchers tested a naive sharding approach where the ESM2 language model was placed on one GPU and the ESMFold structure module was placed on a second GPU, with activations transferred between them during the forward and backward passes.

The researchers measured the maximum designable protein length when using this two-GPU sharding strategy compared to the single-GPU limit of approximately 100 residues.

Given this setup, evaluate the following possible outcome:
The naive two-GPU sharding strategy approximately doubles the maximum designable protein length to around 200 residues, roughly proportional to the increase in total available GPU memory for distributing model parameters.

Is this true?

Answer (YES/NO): NO